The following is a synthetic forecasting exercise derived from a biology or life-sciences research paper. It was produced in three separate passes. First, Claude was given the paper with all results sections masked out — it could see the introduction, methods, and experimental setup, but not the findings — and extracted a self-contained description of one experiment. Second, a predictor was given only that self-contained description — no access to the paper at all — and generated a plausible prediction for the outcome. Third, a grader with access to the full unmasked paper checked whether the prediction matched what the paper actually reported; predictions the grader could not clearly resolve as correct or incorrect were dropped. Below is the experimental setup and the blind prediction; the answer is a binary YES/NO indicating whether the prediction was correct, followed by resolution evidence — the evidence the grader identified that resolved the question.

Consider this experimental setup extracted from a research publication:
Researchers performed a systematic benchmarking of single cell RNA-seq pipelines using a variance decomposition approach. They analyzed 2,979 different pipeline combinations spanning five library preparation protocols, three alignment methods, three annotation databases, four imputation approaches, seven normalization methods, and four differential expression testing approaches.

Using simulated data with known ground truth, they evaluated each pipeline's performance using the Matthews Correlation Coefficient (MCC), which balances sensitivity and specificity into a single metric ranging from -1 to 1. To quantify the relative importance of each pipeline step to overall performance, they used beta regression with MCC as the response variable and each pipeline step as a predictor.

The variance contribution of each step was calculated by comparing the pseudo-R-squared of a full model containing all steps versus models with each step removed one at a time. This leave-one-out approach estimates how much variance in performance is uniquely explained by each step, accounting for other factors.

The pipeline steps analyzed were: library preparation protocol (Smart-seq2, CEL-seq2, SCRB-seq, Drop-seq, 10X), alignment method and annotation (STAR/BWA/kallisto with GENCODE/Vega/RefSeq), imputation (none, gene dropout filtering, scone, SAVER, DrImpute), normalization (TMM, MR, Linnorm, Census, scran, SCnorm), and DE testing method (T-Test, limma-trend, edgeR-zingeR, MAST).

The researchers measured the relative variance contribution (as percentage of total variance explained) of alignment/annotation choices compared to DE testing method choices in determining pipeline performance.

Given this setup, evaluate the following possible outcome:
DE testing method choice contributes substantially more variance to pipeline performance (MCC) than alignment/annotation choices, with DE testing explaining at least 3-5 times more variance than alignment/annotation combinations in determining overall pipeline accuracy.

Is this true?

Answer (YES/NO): NO